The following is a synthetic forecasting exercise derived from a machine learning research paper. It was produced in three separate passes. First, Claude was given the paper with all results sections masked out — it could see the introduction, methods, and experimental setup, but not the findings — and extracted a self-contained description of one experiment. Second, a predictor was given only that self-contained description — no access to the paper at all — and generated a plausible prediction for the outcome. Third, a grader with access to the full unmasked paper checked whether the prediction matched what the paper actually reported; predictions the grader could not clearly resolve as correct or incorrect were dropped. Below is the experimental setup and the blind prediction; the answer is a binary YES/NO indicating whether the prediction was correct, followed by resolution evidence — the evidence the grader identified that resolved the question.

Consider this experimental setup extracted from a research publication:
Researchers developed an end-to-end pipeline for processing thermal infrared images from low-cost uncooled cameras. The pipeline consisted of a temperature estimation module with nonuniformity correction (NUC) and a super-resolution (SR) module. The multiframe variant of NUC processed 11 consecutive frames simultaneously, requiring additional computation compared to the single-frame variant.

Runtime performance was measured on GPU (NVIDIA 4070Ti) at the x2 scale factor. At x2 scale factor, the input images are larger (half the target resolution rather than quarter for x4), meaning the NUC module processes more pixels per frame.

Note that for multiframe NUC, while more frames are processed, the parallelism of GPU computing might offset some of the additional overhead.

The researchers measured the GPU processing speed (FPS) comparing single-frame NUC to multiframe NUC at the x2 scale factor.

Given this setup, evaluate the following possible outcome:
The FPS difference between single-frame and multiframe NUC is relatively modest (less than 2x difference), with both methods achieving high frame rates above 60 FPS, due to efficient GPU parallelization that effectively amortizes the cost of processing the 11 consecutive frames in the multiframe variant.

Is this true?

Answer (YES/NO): NO